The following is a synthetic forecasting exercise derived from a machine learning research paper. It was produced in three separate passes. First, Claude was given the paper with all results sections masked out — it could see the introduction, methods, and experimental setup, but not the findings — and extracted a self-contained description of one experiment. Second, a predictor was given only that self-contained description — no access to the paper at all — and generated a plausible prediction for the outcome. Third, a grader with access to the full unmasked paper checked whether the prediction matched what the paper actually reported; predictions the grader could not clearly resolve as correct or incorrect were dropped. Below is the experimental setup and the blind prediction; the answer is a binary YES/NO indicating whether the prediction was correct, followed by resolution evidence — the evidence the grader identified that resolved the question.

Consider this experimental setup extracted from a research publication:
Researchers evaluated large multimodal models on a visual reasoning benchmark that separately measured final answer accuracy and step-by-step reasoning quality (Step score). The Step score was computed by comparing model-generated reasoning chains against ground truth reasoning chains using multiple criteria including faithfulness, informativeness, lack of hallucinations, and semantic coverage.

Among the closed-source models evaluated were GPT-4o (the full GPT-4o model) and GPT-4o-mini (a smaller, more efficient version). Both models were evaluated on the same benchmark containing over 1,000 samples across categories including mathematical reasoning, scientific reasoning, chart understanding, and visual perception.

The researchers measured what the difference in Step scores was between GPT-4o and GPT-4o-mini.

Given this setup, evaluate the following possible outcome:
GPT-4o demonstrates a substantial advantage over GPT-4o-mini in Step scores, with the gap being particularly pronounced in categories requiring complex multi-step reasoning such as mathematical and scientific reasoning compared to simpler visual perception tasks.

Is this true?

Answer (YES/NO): NO